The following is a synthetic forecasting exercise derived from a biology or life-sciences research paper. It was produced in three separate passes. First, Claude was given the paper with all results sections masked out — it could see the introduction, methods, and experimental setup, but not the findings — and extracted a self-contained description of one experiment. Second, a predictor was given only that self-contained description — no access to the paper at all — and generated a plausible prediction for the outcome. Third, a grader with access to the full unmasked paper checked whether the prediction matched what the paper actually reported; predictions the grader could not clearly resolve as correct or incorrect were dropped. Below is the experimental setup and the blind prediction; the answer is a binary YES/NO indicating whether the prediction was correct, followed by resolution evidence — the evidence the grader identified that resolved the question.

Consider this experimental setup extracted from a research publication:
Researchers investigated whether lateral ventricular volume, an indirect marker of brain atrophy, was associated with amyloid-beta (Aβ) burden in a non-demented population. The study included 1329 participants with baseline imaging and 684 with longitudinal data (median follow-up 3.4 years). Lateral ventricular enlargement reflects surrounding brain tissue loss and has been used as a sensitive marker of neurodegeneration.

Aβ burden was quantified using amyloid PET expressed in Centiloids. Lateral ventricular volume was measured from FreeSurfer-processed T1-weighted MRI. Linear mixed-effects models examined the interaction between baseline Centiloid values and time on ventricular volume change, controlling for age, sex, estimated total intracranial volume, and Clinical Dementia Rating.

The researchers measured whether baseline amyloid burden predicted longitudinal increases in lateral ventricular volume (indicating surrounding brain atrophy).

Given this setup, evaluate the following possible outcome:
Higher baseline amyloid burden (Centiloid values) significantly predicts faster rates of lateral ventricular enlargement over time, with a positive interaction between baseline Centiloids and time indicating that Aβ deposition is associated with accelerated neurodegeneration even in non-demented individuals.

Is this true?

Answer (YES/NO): YES